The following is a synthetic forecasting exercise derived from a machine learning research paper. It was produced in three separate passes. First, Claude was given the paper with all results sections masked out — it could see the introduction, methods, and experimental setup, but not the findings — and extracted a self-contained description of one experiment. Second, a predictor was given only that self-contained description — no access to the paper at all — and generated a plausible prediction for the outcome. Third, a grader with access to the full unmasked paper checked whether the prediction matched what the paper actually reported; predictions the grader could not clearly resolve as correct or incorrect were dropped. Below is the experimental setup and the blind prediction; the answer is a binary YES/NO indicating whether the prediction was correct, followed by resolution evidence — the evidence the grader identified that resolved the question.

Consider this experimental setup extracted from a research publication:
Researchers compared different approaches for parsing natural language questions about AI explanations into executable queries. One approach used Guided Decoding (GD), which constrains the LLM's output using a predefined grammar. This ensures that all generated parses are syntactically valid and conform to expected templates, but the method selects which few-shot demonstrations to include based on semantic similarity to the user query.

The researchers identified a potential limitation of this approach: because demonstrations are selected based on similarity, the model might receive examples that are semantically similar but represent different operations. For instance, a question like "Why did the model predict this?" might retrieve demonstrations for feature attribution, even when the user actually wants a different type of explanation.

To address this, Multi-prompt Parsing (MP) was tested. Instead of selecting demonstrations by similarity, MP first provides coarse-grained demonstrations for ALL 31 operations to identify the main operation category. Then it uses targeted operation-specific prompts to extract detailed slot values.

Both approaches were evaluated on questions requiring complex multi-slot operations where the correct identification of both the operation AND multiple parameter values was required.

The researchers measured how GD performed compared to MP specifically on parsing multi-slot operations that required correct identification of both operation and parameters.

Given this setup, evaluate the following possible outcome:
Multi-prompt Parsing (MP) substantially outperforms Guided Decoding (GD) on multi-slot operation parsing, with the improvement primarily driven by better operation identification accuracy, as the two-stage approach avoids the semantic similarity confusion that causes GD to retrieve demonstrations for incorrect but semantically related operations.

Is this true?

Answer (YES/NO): NO